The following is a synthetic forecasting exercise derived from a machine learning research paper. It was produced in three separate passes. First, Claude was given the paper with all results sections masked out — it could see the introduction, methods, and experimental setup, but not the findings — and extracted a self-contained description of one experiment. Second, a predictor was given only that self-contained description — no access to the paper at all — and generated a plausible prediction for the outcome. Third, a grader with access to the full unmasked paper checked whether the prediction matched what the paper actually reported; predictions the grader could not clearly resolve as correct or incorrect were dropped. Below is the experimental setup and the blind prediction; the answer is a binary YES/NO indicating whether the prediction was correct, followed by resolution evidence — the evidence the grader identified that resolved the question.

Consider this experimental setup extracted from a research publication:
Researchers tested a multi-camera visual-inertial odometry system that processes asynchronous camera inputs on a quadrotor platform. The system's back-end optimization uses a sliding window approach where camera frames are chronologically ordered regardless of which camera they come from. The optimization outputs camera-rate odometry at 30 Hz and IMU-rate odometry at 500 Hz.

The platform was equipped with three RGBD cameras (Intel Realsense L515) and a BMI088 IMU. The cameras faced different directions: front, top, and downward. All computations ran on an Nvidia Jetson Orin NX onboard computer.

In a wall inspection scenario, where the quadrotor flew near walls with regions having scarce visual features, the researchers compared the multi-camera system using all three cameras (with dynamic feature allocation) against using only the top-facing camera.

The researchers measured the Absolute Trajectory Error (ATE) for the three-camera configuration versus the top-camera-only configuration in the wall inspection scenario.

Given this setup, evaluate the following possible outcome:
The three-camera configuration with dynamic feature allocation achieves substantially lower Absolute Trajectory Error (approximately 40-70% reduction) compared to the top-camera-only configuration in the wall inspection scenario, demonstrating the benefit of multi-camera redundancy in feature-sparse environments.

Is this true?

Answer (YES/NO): NO